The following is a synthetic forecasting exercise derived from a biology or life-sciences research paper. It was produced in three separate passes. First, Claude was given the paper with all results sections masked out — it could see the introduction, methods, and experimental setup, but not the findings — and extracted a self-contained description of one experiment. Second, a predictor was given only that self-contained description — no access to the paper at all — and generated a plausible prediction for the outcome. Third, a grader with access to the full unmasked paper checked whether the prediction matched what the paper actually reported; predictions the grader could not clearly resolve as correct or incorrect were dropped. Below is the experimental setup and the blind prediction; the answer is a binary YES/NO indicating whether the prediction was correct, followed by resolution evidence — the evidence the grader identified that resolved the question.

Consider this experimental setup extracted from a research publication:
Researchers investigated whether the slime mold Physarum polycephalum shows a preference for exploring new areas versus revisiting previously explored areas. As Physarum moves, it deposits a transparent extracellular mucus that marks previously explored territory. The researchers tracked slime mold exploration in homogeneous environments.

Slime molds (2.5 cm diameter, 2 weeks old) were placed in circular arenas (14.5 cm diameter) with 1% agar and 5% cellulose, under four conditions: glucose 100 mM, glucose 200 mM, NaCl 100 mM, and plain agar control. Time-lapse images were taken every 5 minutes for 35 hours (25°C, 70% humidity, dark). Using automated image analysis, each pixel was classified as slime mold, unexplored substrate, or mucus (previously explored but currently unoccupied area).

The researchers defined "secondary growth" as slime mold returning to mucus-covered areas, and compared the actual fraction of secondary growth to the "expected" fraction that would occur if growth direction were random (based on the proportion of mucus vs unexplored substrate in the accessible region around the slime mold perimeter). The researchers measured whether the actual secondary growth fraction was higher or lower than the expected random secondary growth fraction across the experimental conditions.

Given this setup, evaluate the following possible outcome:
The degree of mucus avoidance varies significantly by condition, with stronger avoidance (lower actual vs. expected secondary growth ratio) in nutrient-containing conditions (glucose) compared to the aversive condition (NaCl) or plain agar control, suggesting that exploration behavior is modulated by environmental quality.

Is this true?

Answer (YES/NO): NO